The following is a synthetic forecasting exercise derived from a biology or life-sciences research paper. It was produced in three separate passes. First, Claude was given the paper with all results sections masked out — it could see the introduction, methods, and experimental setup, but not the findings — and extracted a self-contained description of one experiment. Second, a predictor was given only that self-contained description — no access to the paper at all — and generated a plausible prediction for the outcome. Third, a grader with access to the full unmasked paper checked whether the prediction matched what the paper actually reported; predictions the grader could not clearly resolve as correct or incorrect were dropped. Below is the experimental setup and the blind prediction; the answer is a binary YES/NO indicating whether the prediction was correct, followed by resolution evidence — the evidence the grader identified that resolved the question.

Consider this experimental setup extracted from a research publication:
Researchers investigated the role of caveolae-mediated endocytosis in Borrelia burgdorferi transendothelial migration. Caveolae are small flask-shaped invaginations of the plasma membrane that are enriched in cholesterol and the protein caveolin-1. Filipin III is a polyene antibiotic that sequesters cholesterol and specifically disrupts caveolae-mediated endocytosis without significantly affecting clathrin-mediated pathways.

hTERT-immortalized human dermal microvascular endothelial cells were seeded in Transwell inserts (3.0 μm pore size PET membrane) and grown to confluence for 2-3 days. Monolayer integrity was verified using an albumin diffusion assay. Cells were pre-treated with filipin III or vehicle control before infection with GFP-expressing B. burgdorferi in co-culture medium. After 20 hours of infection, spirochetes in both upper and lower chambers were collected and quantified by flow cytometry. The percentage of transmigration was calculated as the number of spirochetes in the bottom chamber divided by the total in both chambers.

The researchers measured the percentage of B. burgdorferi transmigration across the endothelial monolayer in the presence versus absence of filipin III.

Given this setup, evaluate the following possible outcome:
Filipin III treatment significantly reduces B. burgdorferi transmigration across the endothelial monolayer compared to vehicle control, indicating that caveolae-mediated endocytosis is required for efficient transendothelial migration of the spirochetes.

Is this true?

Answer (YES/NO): NO